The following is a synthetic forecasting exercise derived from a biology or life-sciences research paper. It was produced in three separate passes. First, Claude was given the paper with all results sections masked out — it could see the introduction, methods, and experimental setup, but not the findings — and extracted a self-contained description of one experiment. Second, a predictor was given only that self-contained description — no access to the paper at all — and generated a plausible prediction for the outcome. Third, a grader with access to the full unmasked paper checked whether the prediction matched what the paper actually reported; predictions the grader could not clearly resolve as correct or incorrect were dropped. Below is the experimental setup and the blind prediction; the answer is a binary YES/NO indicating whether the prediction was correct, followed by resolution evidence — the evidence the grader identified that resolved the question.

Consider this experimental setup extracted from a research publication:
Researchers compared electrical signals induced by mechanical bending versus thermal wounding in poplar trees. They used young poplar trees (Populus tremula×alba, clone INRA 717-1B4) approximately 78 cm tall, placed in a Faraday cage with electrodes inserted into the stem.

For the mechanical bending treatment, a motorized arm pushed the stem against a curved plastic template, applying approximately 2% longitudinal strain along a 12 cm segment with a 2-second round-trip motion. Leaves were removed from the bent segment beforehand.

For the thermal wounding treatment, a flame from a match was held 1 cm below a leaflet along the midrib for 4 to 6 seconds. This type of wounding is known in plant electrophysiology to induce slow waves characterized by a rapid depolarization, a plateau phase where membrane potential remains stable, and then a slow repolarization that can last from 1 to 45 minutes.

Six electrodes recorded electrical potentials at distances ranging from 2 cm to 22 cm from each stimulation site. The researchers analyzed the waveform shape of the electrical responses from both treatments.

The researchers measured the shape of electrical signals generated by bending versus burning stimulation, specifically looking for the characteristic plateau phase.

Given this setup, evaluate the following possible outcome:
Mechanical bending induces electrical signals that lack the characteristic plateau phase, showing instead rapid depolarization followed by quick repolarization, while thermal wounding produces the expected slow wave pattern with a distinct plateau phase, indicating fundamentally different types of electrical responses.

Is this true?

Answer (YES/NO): NO